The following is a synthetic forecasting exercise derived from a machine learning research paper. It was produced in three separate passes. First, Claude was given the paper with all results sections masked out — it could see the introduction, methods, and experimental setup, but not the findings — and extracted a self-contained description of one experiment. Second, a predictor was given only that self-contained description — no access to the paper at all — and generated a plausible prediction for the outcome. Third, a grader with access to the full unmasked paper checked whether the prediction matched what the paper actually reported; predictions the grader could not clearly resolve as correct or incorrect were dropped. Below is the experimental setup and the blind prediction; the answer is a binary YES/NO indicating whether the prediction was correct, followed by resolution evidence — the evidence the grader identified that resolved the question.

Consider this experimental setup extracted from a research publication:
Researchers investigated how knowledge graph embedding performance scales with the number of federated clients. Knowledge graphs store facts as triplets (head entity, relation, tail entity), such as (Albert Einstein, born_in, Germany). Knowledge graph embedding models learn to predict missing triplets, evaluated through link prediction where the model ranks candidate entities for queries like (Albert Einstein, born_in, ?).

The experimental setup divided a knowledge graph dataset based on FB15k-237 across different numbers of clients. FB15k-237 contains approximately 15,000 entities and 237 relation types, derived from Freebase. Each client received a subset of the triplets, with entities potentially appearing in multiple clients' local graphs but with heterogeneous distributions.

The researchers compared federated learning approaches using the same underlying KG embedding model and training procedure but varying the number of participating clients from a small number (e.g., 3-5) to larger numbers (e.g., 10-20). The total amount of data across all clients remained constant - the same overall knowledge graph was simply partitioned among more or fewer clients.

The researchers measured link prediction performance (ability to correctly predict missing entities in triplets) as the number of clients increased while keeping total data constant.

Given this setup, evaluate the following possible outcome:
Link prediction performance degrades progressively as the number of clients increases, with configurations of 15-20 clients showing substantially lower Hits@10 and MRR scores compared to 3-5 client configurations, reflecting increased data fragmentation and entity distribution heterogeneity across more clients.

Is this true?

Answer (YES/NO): NO